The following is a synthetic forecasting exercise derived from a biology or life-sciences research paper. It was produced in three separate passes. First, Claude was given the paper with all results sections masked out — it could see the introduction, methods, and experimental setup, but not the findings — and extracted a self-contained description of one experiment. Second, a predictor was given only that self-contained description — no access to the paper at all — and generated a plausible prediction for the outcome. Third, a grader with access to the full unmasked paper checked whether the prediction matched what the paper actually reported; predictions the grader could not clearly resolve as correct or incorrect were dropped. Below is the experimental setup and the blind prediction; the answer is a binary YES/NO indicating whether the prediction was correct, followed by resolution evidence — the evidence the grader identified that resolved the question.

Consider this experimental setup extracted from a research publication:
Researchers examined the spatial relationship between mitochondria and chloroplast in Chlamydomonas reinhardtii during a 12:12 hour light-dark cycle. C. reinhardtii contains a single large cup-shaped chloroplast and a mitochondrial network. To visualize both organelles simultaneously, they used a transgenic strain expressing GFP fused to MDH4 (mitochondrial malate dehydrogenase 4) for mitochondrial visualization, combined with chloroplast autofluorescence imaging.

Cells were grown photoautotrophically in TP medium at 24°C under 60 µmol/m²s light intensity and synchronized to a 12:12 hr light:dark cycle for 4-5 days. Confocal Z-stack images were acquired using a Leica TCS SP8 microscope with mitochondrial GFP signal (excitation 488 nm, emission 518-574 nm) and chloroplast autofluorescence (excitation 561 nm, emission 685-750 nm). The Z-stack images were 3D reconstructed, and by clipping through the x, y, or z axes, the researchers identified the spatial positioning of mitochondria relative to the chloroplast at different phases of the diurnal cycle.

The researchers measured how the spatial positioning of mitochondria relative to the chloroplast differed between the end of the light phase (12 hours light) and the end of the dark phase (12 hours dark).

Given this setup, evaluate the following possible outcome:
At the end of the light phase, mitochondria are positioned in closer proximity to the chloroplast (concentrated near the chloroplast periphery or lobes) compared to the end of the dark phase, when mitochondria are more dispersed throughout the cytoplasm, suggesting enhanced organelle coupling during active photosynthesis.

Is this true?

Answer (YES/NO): YES